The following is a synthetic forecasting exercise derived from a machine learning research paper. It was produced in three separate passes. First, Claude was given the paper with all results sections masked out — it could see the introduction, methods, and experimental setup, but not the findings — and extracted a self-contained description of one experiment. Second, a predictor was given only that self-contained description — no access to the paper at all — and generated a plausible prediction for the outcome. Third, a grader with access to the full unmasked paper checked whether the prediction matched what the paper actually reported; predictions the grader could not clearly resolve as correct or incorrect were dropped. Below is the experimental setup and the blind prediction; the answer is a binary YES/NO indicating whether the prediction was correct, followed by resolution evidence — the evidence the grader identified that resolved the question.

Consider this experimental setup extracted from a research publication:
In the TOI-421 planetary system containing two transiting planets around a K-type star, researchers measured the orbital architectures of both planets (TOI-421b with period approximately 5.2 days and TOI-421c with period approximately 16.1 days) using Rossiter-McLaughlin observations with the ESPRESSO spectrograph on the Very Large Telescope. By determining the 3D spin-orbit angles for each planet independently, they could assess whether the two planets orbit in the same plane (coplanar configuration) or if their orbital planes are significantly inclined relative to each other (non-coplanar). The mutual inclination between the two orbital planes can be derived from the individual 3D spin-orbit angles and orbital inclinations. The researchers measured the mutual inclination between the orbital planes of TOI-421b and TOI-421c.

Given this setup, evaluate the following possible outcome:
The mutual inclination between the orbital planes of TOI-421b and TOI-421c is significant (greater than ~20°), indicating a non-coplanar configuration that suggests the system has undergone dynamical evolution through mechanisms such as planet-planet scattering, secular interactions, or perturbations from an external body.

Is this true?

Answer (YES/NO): YES